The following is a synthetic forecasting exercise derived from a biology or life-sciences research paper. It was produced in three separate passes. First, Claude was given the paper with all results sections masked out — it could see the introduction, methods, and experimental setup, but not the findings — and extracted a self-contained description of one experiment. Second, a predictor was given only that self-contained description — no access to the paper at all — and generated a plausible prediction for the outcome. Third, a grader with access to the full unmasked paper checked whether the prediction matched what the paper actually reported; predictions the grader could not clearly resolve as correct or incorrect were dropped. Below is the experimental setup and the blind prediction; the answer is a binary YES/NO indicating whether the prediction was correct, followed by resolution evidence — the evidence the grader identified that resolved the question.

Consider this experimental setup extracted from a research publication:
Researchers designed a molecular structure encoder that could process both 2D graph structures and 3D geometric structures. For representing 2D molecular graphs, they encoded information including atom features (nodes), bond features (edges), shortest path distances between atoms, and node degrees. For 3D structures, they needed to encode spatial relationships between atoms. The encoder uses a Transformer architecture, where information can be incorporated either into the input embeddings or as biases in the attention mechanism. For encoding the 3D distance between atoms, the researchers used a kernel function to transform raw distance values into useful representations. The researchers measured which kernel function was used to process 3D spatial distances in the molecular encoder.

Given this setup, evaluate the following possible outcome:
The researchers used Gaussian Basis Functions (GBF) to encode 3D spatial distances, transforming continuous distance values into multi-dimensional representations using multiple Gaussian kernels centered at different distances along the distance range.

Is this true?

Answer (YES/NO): YES